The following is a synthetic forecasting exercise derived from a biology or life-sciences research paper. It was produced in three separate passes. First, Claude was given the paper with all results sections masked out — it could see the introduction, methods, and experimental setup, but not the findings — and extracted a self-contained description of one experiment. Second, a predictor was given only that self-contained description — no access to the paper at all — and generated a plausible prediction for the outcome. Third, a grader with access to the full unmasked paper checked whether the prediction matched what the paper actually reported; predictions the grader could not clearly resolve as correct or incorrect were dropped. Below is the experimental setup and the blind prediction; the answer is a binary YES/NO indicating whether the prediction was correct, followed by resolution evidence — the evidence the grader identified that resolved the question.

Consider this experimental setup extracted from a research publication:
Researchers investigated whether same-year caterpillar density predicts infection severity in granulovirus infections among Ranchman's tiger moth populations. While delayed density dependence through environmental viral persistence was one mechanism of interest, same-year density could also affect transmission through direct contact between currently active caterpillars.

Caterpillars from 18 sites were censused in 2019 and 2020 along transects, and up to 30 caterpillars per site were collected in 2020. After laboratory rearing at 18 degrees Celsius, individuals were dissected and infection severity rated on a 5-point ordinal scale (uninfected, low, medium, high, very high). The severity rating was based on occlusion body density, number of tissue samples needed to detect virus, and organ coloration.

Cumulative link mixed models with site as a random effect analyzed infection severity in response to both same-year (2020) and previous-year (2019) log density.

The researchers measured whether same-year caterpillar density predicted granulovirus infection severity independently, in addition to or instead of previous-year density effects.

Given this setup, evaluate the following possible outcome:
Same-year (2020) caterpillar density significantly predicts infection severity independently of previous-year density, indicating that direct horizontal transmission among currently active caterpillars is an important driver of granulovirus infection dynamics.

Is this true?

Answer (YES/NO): NO